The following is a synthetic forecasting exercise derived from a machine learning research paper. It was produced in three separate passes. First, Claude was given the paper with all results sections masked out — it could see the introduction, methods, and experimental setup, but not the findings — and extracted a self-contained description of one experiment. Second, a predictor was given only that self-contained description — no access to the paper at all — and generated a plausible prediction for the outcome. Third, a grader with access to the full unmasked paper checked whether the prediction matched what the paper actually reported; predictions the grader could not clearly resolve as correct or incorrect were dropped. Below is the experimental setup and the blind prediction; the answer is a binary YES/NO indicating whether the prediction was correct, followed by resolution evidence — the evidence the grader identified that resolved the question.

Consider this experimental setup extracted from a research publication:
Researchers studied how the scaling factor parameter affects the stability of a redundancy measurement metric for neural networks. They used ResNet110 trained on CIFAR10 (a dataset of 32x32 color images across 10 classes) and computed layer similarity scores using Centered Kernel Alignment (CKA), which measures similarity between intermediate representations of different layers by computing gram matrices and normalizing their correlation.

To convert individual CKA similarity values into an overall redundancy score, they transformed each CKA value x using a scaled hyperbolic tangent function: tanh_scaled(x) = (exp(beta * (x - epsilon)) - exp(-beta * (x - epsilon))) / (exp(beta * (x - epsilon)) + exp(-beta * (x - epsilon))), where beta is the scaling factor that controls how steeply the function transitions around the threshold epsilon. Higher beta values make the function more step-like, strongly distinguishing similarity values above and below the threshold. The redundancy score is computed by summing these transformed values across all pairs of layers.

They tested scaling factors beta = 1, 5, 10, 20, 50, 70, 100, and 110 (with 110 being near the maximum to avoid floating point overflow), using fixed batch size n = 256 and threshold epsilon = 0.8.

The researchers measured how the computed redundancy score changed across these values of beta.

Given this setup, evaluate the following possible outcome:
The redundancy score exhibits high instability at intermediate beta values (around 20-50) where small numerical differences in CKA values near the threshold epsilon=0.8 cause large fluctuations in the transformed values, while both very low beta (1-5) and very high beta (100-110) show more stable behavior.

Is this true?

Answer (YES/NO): NO